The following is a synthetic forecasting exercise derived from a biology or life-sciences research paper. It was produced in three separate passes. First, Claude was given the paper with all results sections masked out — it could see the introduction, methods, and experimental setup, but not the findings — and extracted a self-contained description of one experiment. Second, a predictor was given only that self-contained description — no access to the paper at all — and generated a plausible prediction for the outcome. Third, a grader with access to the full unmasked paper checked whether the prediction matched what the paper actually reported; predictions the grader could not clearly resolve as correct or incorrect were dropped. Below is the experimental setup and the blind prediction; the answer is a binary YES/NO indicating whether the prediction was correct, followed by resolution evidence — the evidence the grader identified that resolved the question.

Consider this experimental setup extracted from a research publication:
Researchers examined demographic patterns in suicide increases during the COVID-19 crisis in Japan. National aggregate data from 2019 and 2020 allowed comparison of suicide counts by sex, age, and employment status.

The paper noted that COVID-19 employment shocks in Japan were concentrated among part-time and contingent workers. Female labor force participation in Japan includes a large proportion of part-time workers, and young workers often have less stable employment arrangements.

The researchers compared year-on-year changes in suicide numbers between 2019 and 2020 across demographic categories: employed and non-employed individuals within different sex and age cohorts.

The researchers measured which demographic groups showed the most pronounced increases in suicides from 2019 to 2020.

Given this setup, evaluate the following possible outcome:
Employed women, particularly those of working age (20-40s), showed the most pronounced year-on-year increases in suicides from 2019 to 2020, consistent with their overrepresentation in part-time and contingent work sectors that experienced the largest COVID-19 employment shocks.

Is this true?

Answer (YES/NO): NO